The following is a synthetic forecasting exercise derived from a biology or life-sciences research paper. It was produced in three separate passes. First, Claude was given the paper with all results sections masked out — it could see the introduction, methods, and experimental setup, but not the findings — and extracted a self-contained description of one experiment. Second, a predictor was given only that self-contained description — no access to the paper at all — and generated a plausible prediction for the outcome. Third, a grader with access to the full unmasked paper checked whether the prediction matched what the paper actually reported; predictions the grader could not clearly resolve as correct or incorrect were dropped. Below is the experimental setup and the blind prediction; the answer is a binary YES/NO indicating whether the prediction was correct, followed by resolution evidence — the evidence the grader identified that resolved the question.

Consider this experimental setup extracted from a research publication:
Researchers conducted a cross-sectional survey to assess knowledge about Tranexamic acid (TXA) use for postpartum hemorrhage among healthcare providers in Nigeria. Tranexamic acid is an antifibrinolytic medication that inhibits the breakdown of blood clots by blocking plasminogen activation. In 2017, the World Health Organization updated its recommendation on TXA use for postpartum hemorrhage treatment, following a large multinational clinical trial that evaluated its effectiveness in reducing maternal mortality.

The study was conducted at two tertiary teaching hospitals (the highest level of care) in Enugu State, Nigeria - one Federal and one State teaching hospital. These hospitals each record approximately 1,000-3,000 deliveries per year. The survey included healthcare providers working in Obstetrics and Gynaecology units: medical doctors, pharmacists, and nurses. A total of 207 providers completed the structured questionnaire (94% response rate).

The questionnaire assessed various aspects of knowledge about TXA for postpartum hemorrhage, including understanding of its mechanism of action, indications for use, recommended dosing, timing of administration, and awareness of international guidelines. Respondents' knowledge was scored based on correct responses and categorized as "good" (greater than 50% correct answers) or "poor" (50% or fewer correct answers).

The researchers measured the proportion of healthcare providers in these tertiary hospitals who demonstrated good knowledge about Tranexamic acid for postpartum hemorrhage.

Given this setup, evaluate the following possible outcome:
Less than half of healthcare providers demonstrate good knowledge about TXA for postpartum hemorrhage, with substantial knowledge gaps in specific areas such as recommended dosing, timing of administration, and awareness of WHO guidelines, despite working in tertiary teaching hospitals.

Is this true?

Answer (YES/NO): YES